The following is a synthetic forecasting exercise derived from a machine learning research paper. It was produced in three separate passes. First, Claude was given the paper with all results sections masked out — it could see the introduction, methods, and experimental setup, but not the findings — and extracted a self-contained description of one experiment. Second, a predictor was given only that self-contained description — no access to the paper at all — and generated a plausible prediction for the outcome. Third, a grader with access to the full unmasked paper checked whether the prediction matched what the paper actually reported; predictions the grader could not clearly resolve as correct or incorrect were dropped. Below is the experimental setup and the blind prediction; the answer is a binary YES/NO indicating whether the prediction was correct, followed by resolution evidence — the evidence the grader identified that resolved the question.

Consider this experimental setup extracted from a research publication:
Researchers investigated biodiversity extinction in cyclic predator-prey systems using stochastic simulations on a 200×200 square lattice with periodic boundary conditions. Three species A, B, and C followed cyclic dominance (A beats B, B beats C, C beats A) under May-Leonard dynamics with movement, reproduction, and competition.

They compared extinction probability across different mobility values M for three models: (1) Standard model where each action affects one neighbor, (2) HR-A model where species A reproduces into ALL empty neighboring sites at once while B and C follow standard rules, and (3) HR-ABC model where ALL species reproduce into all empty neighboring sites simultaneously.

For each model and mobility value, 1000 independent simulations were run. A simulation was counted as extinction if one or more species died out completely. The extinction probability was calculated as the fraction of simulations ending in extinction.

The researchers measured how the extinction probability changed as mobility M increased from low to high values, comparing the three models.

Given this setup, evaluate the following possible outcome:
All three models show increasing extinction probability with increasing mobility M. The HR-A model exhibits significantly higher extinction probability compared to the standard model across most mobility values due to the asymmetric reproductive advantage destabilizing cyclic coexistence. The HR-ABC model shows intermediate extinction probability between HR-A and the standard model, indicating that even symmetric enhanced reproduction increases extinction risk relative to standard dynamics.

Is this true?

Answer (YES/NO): NO